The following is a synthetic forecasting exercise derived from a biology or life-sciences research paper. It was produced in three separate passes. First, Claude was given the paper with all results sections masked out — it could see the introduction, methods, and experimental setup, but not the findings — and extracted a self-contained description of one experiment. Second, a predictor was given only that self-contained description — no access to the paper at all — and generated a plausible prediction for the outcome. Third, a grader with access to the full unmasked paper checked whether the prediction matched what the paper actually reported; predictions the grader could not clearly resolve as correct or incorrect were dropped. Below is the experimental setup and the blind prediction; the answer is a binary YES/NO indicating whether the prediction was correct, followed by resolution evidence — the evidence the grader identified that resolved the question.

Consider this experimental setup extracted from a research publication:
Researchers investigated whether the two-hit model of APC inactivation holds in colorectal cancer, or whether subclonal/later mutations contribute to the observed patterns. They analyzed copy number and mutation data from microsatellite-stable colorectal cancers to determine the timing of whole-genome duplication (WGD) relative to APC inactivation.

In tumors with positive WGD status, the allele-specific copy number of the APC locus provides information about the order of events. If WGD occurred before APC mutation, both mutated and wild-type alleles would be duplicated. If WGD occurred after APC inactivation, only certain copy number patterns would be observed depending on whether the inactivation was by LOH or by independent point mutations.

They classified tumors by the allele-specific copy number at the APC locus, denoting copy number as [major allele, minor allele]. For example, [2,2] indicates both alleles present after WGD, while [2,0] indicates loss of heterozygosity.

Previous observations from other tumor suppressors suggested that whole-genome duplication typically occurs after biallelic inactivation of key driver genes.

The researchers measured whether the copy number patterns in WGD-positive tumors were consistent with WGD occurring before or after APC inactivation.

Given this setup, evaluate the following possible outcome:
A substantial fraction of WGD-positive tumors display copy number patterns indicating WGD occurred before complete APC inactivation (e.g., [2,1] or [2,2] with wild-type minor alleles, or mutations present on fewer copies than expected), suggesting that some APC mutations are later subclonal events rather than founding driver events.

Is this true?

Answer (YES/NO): NO